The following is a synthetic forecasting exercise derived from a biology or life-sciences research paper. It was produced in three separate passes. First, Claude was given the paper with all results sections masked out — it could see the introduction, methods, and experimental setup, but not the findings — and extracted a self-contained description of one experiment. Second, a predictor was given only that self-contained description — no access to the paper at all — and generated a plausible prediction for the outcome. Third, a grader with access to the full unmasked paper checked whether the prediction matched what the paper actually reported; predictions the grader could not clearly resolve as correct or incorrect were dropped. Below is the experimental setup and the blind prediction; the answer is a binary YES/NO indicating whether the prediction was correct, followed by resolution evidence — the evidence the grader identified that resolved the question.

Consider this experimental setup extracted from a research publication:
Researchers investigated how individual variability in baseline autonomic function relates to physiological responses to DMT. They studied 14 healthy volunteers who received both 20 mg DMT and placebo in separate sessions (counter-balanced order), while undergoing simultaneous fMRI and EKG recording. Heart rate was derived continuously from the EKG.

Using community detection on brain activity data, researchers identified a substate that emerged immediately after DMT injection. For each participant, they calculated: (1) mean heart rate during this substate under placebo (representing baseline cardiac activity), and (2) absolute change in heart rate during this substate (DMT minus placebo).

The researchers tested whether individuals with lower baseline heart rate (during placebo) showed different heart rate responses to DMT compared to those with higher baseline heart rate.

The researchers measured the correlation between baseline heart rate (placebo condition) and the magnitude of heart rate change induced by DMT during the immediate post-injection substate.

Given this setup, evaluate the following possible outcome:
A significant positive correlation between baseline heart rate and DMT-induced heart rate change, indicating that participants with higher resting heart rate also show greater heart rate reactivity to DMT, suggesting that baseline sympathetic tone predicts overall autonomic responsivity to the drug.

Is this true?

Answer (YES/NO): NO